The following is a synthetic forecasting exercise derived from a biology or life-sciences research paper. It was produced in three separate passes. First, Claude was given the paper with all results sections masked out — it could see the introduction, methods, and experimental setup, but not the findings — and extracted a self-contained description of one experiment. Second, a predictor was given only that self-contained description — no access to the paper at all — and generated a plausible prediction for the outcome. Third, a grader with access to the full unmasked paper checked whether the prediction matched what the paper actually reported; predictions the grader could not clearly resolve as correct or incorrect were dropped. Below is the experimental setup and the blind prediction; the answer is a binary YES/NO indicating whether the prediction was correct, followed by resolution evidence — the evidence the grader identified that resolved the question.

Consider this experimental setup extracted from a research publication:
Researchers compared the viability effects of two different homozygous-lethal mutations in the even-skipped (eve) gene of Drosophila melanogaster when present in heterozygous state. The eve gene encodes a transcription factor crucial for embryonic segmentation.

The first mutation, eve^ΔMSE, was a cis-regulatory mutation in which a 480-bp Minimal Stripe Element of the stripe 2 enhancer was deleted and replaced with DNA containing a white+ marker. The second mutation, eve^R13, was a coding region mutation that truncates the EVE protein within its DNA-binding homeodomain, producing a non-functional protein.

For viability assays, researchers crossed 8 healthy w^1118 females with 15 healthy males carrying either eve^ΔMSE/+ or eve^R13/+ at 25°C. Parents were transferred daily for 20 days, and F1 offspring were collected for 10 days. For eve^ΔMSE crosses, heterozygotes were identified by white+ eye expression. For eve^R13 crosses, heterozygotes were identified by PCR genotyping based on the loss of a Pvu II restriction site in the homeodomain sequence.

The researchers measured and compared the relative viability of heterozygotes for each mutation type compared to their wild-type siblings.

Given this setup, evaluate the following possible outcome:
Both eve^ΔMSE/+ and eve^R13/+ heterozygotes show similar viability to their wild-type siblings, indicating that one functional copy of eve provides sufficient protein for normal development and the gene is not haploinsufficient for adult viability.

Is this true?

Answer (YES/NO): NO